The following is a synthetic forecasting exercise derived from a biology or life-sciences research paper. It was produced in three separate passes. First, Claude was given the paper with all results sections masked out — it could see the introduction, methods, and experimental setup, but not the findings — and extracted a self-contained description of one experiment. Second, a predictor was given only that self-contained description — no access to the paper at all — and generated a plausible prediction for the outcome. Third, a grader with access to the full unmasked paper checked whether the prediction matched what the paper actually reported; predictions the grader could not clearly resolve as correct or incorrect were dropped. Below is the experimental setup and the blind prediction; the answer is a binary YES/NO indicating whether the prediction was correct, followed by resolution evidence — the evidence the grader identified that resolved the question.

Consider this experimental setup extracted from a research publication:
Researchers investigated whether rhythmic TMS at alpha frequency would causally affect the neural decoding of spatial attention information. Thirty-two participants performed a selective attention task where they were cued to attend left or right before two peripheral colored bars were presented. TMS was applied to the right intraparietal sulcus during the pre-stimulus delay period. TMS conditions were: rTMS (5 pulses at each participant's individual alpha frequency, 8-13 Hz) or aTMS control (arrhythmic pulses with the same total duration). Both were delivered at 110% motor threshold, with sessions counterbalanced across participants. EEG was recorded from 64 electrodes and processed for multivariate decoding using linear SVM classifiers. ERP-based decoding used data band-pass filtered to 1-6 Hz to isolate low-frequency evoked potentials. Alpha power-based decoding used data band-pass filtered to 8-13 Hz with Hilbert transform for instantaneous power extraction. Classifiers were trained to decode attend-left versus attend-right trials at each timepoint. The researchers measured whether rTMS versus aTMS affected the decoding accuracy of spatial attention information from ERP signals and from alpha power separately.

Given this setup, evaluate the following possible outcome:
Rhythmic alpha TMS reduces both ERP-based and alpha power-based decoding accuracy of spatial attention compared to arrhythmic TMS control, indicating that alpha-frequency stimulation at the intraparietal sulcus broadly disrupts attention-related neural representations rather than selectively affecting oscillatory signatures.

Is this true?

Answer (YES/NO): NO